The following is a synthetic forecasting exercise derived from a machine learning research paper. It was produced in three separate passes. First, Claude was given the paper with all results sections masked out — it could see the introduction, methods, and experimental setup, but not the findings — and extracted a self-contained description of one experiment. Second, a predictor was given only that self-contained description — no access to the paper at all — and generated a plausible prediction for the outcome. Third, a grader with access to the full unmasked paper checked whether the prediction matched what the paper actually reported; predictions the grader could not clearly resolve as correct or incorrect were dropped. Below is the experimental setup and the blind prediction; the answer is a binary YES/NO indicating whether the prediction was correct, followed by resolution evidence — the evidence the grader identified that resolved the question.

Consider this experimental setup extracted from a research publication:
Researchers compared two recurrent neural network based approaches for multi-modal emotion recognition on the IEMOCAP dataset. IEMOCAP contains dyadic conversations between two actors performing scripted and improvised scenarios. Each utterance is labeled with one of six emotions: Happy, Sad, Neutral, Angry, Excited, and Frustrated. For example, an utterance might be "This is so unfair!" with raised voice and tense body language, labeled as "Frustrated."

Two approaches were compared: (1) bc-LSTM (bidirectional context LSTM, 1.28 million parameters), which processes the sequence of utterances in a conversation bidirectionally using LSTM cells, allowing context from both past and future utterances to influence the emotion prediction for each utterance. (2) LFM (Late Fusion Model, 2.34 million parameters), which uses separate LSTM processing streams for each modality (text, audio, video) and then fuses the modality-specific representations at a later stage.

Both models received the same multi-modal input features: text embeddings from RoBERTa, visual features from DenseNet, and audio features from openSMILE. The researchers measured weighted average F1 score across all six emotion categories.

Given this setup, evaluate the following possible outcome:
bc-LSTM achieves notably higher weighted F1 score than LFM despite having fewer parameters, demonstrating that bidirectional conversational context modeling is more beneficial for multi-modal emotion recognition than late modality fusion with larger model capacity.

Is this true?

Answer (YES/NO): NO